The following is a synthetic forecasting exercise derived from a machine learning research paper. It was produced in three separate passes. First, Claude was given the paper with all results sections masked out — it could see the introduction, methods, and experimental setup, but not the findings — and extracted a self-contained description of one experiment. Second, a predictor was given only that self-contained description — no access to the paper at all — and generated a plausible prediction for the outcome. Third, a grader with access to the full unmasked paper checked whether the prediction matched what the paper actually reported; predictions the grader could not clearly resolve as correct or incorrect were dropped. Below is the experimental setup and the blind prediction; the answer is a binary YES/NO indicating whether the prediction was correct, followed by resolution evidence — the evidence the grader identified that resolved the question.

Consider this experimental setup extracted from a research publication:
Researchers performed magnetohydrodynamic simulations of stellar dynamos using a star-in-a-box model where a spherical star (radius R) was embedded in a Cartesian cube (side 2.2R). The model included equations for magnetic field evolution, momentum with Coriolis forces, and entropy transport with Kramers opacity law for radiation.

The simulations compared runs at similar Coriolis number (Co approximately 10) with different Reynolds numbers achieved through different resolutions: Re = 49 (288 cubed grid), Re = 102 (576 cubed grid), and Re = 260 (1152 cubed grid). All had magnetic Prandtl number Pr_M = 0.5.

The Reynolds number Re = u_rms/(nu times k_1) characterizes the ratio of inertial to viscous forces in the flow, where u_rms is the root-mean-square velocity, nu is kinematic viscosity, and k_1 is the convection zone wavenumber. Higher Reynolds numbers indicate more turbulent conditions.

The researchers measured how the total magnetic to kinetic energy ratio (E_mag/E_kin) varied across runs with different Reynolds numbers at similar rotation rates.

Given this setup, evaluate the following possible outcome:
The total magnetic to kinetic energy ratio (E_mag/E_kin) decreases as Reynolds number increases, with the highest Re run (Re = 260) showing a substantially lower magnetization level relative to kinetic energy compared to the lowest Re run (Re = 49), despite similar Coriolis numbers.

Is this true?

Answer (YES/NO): NO